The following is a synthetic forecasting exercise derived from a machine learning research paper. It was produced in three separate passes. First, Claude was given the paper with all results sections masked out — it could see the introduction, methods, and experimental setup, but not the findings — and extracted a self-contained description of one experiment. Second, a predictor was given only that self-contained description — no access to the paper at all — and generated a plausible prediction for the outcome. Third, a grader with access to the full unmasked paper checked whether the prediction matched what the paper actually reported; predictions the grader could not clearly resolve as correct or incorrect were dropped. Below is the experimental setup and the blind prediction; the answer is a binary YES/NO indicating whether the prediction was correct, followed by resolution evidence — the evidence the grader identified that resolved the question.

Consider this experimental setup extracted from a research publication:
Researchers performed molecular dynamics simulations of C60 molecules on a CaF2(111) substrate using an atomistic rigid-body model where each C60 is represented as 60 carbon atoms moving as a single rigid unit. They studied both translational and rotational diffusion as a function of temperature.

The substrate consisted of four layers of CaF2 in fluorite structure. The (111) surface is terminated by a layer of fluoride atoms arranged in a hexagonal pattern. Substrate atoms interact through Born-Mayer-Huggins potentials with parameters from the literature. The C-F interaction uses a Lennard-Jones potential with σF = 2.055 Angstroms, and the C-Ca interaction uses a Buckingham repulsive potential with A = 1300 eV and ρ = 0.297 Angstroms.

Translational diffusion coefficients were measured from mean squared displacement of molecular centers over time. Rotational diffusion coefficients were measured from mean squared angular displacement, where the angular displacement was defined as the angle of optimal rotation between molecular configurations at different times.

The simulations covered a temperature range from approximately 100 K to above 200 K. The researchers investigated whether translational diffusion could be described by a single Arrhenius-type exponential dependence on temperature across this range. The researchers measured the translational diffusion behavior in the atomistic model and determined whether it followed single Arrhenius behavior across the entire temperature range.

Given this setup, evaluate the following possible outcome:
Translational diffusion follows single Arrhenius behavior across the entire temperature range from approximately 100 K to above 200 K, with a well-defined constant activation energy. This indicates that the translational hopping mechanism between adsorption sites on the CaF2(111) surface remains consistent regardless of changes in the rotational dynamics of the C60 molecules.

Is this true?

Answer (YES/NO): NO